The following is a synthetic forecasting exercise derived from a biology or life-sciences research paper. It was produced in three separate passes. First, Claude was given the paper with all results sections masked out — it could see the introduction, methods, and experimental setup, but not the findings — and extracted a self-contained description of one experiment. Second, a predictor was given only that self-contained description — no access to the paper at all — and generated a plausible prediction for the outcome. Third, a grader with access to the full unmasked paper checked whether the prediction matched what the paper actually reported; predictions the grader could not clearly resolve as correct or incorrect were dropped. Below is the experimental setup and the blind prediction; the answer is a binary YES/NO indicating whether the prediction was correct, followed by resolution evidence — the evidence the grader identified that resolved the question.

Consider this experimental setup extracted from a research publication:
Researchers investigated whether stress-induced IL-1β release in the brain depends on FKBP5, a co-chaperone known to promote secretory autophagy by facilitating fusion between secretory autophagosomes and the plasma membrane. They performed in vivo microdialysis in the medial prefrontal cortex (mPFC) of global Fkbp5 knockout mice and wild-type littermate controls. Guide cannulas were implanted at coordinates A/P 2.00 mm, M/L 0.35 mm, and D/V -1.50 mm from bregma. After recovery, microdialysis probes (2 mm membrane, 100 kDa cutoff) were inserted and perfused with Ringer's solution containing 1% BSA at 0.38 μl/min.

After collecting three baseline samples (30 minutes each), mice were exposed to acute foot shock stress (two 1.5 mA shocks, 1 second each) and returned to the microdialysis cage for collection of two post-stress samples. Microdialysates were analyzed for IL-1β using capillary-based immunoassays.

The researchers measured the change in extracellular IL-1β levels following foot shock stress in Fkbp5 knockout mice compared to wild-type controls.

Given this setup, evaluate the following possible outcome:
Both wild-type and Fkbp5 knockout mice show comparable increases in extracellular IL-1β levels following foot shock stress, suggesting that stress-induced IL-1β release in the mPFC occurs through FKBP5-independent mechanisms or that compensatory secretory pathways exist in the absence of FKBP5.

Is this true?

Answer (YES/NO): NO